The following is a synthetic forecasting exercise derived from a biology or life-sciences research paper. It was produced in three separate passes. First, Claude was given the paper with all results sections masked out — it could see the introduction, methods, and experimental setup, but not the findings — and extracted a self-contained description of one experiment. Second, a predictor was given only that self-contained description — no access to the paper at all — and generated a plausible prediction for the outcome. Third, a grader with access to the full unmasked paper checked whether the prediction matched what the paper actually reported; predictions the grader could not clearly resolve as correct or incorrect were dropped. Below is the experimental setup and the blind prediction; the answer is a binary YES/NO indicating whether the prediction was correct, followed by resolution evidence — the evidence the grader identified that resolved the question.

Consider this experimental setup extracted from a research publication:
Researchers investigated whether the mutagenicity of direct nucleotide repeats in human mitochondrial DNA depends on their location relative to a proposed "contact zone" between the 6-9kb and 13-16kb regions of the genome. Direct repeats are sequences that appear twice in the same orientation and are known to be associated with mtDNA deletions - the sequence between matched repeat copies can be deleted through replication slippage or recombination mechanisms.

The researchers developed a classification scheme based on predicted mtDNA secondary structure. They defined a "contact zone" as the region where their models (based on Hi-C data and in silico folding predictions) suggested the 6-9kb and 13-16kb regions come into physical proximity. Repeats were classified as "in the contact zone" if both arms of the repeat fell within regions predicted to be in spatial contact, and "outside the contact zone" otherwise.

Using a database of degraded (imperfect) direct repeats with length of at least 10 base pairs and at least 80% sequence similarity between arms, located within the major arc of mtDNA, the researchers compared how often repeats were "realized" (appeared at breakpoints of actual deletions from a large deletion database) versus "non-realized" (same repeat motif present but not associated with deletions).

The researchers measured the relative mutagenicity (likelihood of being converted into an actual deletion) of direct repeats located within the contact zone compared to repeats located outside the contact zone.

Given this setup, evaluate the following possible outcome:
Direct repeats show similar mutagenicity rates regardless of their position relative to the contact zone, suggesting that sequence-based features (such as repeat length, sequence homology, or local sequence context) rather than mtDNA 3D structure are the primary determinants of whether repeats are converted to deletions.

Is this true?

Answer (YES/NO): NO